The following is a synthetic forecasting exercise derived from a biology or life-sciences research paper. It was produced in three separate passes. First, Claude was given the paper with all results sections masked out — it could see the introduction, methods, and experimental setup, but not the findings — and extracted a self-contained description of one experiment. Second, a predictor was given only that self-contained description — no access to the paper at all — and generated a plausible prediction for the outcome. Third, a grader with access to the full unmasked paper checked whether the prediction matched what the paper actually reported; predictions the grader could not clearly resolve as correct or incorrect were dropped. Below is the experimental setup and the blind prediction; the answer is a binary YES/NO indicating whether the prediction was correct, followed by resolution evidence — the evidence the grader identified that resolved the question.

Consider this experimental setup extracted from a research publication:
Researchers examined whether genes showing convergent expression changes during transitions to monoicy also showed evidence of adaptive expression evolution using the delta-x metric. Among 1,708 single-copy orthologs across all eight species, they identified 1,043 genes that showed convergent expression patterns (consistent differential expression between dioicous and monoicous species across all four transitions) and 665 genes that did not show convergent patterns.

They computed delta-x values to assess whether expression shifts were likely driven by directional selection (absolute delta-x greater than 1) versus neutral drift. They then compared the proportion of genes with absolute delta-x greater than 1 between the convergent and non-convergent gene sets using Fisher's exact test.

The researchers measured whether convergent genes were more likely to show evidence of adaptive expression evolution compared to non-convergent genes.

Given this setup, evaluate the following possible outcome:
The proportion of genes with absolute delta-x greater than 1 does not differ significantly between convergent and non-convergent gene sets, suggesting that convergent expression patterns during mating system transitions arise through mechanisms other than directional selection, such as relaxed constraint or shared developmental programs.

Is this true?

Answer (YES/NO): NO